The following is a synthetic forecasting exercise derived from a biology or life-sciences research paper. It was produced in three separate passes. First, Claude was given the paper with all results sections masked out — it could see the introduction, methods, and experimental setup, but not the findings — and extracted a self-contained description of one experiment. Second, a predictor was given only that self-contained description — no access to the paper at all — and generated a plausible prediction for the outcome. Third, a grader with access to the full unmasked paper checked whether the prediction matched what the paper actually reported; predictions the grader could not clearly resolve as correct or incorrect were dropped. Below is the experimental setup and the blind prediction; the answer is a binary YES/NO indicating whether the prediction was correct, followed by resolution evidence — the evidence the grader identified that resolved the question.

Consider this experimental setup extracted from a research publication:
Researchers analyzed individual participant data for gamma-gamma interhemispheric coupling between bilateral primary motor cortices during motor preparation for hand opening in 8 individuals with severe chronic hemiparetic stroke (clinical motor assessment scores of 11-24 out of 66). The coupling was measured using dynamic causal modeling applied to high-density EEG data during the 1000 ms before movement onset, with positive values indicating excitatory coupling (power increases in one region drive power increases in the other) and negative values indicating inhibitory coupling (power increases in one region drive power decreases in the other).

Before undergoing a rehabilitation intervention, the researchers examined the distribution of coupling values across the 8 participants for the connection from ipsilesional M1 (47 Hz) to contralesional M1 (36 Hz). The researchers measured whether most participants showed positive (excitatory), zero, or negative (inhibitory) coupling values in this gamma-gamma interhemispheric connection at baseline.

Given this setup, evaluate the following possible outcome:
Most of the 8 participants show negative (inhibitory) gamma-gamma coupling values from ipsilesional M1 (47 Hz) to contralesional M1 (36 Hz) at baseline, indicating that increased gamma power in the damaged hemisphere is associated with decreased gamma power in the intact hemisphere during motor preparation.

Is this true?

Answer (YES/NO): NO